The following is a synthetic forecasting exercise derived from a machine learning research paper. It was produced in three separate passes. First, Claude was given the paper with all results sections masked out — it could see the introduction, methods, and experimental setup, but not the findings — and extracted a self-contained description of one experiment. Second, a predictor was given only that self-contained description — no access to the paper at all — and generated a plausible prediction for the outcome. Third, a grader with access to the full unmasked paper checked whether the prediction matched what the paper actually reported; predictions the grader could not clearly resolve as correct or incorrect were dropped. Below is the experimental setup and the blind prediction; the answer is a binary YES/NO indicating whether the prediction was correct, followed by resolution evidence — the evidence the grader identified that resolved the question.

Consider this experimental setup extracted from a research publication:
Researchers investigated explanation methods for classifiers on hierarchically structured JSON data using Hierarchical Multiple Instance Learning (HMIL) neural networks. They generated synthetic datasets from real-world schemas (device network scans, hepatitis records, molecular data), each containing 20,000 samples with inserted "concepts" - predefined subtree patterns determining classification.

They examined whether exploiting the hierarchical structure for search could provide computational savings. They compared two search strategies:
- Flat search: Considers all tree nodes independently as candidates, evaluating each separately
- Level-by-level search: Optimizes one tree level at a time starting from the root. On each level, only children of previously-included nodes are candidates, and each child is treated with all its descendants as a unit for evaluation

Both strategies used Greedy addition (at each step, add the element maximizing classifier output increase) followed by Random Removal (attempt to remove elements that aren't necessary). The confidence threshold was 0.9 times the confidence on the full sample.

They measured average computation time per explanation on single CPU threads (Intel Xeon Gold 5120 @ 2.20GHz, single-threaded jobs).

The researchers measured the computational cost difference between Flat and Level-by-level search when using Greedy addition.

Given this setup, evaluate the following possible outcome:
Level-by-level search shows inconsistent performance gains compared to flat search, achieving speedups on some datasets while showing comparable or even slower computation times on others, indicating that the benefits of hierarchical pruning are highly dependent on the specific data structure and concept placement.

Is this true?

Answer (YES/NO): NO